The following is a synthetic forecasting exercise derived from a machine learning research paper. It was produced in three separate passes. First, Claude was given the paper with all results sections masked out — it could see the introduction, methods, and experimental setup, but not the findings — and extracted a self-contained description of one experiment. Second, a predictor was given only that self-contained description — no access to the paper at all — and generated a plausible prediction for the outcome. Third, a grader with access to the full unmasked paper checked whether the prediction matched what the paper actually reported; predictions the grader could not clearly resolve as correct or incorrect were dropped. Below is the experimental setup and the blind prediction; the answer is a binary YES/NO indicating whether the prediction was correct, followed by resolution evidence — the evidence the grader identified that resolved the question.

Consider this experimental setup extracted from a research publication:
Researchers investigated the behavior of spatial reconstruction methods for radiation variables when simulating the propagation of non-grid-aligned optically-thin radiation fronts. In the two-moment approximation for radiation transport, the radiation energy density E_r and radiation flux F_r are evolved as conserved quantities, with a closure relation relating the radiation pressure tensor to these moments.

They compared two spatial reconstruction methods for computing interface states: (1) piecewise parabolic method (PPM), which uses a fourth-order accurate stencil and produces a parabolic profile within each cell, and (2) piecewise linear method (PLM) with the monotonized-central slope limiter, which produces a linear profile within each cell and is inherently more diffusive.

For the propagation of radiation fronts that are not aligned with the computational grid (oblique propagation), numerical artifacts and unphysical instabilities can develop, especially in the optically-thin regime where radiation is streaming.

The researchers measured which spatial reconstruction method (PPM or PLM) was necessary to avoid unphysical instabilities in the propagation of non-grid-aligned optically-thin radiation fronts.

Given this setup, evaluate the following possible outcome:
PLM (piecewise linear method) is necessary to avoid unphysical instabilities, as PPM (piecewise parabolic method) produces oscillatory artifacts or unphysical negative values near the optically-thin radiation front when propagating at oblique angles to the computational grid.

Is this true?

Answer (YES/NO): YES